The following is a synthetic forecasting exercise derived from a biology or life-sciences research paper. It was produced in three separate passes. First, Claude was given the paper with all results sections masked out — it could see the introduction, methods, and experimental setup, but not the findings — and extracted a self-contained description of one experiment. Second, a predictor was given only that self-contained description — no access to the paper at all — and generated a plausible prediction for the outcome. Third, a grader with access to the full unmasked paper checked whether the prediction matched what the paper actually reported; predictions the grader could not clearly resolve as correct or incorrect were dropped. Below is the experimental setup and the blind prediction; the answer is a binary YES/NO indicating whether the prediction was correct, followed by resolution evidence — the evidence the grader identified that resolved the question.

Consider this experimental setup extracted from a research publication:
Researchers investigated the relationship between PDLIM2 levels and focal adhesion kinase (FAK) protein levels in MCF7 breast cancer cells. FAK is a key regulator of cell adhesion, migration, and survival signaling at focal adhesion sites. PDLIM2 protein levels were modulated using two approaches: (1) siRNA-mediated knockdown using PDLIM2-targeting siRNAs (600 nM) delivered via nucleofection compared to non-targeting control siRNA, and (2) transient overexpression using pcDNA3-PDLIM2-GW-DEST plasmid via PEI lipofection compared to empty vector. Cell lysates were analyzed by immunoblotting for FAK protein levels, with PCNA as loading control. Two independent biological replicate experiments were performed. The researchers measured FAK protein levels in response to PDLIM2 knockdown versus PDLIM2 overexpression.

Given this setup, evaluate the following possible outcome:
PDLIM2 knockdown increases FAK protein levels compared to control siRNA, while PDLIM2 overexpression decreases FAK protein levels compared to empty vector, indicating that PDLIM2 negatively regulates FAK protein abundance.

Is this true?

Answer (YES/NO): NO